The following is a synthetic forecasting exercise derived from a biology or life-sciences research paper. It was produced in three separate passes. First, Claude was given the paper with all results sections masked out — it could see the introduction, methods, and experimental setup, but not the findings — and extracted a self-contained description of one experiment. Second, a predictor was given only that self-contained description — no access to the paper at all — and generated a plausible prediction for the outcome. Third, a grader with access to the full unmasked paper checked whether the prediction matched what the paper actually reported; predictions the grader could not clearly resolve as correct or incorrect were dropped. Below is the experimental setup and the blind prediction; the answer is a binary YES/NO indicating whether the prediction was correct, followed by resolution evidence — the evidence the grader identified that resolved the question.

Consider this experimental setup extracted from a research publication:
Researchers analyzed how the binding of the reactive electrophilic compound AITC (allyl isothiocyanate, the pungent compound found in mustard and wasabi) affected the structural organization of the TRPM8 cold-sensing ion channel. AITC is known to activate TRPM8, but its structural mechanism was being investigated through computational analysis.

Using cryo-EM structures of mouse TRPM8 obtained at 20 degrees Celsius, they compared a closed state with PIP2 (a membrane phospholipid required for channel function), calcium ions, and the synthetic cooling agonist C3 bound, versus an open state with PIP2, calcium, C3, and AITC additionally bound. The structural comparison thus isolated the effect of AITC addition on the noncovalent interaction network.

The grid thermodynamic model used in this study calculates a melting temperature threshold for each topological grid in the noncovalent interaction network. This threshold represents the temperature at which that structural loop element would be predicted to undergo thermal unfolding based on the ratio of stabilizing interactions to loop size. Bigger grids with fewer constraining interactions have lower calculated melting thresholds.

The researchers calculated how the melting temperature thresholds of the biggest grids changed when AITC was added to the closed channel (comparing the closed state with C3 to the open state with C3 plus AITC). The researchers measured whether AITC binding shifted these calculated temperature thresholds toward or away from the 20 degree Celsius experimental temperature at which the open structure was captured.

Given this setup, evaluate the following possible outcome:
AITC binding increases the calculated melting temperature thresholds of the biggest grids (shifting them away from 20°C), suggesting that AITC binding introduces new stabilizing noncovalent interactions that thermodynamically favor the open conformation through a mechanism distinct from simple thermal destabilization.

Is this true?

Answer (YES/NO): NO